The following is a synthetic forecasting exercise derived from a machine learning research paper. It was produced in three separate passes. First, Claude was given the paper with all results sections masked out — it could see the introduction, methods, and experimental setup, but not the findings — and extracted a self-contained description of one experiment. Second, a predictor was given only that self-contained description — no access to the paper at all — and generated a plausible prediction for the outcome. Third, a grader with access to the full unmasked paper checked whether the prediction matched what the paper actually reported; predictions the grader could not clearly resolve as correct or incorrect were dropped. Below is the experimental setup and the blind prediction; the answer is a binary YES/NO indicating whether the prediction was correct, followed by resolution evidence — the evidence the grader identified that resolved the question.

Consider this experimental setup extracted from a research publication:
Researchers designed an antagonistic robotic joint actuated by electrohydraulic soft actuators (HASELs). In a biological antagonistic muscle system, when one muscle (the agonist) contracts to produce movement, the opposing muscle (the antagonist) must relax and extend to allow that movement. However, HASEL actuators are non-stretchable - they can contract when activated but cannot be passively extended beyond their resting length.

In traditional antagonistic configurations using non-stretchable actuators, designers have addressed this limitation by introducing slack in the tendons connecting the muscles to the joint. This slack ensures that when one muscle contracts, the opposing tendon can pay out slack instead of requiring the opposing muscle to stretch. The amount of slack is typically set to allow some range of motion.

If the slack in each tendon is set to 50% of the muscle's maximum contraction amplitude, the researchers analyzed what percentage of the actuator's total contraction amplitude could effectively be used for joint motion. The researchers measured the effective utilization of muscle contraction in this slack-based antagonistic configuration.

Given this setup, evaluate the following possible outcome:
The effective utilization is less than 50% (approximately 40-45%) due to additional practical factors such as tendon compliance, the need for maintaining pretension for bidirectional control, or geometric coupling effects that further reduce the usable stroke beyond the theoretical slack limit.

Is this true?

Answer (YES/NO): NO